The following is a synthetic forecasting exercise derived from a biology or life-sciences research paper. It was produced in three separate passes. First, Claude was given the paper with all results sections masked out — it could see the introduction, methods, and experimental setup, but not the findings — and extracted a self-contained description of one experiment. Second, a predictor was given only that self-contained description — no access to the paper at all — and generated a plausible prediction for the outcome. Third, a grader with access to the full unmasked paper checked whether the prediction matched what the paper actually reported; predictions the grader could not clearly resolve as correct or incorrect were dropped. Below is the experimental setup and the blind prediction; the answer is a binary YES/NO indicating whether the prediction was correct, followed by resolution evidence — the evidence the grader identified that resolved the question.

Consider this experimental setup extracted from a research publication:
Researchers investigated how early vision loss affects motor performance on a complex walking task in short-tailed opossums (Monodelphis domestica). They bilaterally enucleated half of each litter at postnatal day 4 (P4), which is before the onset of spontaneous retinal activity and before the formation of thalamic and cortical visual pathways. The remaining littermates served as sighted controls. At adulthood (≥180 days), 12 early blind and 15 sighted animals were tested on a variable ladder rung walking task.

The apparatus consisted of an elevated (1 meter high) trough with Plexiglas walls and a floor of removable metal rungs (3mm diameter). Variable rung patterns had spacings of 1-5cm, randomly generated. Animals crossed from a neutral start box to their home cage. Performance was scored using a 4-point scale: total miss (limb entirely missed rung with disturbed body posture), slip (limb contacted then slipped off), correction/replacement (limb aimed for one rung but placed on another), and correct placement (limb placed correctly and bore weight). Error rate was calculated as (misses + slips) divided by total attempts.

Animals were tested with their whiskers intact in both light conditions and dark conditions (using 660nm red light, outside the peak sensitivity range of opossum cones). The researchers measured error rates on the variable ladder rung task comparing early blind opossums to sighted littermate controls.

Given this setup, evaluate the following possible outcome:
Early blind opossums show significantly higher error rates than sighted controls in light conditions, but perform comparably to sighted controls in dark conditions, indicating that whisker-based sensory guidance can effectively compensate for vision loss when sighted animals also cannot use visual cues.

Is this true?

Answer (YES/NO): NO